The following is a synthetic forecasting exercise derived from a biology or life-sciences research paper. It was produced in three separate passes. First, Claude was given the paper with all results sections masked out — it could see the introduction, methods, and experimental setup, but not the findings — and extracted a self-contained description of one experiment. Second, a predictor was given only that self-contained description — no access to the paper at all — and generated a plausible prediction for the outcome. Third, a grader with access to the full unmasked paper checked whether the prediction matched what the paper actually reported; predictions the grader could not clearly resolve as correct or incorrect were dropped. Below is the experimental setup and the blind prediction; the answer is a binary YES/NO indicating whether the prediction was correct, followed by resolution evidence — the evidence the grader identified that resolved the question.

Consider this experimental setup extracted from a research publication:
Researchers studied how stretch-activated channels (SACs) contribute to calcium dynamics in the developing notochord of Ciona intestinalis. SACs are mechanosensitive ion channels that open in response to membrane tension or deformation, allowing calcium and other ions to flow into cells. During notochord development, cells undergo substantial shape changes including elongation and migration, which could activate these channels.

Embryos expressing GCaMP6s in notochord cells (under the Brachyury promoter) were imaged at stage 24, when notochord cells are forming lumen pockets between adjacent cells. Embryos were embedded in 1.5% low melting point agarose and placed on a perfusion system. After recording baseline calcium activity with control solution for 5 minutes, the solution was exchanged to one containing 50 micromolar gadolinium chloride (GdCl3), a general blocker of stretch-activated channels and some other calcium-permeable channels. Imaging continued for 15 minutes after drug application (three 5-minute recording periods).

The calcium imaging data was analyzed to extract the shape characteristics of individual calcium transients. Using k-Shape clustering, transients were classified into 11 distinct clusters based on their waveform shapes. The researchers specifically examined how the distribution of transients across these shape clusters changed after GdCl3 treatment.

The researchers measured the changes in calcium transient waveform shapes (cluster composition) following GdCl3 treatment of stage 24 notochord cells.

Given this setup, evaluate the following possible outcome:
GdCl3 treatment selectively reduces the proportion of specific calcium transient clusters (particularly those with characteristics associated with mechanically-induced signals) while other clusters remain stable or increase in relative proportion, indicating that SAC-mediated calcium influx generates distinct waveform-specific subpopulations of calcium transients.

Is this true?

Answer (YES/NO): NO